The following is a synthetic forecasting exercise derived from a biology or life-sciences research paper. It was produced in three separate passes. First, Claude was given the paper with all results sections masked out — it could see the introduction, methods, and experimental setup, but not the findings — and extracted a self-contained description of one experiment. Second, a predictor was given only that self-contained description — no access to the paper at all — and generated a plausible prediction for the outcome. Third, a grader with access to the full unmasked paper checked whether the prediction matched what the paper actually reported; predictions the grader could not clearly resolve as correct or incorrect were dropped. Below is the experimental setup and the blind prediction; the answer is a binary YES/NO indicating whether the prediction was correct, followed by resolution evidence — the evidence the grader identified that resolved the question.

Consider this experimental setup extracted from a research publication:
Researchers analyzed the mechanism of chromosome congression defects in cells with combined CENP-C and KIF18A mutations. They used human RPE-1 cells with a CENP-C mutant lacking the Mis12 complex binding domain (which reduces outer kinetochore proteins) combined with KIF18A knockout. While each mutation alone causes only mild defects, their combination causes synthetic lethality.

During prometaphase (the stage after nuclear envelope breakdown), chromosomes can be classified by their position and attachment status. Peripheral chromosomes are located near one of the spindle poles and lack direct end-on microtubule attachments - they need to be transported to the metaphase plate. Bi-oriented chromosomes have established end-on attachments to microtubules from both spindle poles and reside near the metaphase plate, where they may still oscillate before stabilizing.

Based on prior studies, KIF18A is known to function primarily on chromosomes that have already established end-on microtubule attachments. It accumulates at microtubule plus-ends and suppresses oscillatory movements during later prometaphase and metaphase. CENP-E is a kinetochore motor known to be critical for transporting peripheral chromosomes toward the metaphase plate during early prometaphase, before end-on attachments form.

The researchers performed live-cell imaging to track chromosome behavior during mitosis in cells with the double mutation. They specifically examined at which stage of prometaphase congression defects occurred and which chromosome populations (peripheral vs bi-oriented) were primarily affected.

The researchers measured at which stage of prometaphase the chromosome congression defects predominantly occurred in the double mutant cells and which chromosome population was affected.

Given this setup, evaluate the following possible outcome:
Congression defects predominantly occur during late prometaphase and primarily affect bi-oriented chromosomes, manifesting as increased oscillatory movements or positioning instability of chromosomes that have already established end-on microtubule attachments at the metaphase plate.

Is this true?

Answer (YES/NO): NO